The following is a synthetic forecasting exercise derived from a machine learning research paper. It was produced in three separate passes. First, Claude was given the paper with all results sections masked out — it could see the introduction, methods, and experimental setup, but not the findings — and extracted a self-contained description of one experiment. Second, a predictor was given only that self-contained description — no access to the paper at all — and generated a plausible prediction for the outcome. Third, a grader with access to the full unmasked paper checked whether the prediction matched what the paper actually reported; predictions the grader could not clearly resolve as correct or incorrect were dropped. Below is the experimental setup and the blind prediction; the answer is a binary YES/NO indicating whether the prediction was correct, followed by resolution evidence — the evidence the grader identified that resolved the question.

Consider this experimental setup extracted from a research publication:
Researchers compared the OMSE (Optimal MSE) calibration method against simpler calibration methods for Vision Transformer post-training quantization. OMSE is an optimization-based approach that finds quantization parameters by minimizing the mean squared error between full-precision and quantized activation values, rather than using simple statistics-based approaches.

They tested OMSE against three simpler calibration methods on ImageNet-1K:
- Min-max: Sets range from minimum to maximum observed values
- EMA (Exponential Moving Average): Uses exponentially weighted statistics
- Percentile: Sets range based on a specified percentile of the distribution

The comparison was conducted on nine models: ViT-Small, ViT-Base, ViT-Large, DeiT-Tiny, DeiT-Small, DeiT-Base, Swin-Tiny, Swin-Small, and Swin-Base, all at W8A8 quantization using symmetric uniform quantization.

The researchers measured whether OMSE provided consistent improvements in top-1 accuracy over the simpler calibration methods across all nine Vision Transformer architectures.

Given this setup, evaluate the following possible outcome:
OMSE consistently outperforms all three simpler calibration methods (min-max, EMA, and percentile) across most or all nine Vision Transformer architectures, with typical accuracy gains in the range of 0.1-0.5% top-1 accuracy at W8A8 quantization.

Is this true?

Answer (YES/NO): NO